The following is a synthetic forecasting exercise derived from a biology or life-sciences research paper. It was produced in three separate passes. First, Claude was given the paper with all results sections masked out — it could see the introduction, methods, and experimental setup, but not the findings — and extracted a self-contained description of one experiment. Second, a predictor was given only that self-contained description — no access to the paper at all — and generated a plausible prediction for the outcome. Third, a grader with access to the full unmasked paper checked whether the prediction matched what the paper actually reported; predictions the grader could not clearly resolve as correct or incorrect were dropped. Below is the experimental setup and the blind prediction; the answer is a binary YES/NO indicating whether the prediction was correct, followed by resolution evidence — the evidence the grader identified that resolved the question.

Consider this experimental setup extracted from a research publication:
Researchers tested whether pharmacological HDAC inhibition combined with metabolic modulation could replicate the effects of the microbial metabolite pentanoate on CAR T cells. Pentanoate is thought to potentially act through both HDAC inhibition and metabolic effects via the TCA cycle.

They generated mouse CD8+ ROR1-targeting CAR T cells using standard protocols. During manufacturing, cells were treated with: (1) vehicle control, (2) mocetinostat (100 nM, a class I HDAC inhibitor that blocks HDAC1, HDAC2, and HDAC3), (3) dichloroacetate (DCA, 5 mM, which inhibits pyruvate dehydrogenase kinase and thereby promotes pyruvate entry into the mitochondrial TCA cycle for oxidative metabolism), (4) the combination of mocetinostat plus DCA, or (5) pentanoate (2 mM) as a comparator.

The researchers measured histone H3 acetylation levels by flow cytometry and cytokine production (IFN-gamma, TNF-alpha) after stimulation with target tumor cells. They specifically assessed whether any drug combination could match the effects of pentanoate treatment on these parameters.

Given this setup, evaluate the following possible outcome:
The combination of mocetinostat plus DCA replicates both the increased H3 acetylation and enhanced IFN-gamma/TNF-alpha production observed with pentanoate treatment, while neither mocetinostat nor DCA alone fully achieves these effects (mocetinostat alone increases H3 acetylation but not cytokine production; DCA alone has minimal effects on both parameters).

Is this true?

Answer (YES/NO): NO